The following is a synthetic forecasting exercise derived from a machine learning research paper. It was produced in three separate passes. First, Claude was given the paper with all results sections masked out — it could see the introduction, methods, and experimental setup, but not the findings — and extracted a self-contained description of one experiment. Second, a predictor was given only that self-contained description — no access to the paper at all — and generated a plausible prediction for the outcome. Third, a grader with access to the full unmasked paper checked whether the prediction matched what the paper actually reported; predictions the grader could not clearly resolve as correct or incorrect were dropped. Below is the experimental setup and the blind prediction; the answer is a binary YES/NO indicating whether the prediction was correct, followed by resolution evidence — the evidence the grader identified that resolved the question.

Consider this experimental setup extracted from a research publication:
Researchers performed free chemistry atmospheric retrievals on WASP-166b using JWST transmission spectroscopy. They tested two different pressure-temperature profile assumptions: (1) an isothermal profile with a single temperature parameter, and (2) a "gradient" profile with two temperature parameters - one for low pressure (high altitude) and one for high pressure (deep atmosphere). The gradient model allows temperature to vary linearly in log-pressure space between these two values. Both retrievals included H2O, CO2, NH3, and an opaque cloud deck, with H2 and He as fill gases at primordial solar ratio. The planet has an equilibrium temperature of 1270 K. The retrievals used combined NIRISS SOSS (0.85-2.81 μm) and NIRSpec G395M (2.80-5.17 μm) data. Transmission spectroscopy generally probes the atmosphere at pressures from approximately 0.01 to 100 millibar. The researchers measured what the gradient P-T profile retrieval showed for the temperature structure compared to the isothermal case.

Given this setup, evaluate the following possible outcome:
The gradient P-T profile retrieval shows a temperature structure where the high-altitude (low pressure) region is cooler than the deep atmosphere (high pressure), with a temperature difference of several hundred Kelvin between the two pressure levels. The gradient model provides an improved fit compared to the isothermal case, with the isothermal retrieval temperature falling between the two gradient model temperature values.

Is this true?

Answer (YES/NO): NO